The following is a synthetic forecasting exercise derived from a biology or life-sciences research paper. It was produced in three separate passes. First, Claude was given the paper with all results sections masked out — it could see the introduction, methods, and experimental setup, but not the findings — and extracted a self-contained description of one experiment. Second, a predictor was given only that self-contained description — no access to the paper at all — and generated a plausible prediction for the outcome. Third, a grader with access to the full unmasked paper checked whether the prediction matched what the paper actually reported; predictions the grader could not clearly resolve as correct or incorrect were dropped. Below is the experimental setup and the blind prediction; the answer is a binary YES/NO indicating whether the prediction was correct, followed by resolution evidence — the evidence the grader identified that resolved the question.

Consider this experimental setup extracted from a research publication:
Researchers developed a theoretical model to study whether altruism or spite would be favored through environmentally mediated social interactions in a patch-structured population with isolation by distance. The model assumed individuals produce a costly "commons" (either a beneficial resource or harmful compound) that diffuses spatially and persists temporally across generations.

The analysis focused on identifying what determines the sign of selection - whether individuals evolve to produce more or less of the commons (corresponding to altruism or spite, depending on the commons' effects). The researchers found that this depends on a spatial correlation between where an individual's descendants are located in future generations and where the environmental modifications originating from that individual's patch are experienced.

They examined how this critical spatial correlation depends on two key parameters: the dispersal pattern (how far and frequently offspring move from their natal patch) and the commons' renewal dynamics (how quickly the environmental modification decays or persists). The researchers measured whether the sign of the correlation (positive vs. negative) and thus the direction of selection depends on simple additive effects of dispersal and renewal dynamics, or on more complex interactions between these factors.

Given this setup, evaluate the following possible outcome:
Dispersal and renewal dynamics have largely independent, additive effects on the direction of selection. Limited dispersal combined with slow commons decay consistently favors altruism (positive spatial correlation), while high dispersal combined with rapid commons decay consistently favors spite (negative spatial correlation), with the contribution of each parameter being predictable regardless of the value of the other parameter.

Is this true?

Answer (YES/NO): NO